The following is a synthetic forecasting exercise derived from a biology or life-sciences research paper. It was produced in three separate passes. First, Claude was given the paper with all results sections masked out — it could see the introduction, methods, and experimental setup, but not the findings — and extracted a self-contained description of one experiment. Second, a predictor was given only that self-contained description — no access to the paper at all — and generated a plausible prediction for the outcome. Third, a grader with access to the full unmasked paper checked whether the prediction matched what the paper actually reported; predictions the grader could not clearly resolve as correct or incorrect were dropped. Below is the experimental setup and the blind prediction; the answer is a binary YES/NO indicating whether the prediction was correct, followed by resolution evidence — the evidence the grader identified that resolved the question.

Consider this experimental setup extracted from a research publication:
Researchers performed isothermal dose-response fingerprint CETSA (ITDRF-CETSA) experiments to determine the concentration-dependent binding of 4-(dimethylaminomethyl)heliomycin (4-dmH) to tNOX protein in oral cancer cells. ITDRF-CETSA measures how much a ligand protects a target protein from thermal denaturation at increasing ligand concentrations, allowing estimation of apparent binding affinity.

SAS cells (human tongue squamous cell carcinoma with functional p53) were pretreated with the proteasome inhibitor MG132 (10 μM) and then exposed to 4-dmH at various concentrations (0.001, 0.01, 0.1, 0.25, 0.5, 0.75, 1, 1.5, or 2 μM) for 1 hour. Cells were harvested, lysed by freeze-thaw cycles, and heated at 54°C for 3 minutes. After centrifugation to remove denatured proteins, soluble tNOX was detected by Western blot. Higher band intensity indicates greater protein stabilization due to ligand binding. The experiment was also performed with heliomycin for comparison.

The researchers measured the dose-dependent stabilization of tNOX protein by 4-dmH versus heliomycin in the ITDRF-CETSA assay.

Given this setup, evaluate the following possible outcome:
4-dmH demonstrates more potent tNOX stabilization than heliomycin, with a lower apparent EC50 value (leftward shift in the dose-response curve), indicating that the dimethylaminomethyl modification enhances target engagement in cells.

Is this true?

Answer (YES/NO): NO